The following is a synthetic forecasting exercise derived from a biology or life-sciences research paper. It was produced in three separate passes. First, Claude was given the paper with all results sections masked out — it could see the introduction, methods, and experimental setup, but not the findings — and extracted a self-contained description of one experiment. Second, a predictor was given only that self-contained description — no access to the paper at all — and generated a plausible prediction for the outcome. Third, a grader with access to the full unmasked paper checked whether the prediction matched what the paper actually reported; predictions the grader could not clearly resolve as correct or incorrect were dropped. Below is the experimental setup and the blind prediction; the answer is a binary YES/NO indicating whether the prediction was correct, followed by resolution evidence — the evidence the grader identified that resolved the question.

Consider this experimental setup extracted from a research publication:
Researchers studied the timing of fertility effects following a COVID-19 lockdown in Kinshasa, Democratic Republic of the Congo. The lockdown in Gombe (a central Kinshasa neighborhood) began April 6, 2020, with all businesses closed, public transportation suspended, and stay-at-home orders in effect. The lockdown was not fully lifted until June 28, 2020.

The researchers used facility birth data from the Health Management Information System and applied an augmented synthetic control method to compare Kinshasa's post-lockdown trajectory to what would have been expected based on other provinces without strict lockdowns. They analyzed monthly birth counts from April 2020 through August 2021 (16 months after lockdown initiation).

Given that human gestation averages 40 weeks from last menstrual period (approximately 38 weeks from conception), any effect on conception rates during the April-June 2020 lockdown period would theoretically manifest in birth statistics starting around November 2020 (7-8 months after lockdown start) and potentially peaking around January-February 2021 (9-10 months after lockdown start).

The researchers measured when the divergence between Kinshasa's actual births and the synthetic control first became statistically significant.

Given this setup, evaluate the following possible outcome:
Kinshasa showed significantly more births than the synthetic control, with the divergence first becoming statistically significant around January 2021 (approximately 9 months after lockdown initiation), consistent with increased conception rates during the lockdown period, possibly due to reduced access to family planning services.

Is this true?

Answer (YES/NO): NO